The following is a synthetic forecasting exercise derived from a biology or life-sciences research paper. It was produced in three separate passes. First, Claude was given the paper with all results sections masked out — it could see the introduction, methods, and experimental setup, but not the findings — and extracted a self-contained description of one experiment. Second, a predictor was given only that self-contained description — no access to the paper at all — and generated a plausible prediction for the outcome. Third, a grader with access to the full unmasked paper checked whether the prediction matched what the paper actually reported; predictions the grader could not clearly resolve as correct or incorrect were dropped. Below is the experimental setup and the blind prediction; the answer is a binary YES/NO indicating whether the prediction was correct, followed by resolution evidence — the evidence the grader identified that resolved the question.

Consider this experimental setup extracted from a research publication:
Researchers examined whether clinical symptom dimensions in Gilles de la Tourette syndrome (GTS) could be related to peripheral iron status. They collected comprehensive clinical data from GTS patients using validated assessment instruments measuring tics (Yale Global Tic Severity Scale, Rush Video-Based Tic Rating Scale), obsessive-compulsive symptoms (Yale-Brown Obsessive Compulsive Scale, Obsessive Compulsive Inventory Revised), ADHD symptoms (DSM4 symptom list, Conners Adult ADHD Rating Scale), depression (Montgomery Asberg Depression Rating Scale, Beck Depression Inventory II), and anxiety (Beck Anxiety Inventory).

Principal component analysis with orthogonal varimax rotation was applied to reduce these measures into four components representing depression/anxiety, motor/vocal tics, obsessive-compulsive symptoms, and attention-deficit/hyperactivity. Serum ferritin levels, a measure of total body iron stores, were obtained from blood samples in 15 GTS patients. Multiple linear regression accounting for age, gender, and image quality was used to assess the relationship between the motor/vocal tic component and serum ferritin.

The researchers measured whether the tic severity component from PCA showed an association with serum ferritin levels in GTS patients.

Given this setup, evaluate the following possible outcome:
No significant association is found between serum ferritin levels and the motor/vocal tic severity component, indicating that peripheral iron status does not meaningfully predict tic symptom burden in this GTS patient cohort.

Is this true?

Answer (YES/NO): NO